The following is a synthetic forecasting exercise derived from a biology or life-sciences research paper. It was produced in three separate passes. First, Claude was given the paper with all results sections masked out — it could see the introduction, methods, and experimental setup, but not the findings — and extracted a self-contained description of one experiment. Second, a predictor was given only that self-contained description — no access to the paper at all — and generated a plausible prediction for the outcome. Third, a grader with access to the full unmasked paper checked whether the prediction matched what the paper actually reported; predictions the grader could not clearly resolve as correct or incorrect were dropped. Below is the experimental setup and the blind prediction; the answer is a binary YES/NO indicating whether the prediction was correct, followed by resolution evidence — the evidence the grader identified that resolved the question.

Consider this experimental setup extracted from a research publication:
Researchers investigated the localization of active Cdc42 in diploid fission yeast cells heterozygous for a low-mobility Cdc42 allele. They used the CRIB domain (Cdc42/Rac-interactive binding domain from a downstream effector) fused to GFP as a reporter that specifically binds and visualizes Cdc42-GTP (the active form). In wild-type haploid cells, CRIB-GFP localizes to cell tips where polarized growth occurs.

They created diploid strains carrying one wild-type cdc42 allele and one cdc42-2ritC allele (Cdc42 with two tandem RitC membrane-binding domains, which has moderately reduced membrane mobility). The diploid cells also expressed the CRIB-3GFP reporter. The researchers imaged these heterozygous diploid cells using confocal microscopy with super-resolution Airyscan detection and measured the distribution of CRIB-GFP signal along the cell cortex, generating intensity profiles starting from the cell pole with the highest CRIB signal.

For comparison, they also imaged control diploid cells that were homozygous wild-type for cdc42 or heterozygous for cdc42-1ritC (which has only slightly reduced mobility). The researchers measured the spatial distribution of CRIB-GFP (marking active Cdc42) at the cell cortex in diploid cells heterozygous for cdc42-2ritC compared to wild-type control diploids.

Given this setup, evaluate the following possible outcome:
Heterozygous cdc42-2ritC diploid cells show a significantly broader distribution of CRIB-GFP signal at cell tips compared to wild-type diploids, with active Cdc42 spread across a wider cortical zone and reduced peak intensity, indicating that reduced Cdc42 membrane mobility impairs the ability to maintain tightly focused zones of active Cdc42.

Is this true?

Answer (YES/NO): NO